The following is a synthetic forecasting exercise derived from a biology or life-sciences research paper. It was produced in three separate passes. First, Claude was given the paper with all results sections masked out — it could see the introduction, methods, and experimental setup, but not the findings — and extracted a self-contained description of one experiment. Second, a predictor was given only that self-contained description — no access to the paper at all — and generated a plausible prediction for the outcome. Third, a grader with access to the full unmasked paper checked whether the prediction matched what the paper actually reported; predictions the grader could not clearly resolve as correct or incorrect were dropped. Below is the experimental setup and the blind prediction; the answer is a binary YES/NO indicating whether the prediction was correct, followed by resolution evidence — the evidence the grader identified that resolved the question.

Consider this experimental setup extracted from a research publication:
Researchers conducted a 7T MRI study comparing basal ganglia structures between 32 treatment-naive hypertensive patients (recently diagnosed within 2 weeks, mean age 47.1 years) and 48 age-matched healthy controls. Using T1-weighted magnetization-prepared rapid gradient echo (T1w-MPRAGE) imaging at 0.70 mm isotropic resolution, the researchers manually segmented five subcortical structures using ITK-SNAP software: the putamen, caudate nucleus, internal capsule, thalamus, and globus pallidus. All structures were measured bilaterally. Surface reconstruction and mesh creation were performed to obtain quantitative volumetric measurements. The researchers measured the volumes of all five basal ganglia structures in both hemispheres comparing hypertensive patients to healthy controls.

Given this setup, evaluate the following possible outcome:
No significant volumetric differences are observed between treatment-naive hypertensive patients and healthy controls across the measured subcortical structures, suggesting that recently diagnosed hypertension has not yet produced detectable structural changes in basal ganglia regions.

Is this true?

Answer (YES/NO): NO